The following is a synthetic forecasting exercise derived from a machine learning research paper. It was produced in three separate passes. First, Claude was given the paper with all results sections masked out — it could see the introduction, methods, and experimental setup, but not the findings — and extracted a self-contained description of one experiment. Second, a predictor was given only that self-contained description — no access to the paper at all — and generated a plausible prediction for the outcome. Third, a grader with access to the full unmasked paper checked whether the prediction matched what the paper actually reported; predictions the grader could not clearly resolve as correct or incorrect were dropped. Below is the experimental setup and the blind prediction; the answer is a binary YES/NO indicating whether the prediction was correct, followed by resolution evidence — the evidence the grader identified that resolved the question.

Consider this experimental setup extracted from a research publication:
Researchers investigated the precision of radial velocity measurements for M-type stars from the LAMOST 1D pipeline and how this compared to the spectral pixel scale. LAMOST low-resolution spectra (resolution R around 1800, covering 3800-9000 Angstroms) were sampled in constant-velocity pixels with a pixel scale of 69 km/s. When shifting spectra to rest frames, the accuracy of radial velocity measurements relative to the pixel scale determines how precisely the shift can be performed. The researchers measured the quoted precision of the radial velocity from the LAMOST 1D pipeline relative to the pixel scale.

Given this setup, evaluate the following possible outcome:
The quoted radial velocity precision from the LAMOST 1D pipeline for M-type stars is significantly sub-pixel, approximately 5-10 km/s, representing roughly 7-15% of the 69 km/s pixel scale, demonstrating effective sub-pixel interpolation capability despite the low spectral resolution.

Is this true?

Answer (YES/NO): YES